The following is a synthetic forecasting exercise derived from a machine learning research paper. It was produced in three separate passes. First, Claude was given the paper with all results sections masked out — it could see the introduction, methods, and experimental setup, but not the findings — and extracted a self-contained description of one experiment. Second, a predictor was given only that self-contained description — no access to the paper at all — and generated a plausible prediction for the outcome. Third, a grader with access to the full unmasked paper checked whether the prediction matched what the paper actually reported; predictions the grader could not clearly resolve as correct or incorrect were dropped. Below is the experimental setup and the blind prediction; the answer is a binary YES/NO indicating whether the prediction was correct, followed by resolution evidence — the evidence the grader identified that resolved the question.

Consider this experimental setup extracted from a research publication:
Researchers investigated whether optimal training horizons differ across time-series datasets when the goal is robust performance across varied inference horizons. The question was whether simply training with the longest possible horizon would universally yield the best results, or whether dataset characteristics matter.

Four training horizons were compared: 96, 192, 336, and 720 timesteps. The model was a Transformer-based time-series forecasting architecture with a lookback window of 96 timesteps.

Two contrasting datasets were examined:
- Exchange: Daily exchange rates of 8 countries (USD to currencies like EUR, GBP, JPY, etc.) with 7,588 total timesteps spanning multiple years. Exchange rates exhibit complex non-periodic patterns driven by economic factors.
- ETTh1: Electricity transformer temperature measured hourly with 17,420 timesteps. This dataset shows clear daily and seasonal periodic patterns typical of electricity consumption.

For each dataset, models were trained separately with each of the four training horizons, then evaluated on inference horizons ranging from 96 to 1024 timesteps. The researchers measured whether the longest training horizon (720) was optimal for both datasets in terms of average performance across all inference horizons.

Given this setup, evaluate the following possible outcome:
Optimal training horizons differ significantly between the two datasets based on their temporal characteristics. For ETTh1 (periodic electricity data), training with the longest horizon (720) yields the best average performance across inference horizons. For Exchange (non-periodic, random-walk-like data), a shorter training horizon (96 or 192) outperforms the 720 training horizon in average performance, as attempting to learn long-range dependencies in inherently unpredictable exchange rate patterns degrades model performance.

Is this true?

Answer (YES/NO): YES